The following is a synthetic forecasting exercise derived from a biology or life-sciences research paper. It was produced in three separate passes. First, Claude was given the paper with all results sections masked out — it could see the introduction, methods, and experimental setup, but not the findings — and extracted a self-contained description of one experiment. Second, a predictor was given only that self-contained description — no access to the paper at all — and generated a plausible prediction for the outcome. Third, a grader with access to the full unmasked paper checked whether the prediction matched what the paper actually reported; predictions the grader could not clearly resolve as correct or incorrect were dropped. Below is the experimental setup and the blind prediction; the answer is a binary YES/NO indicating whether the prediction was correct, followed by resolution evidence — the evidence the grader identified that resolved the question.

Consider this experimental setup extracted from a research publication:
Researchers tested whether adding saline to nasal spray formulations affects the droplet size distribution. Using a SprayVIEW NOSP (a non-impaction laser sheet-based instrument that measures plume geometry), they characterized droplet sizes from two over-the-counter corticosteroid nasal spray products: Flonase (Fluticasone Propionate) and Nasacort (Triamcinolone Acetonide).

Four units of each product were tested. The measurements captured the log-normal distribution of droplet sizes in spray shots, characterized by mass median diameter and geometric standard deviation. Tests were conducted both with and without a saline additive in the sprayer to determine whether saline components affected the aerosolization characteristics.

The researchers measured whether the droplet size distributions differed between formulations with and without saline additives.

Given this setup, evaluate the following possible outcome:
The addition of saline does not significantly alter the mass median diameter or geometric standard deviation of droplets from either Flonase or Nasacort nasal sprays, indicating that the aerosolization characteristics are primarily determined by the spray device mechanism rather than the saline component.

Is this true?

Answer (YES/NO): YES